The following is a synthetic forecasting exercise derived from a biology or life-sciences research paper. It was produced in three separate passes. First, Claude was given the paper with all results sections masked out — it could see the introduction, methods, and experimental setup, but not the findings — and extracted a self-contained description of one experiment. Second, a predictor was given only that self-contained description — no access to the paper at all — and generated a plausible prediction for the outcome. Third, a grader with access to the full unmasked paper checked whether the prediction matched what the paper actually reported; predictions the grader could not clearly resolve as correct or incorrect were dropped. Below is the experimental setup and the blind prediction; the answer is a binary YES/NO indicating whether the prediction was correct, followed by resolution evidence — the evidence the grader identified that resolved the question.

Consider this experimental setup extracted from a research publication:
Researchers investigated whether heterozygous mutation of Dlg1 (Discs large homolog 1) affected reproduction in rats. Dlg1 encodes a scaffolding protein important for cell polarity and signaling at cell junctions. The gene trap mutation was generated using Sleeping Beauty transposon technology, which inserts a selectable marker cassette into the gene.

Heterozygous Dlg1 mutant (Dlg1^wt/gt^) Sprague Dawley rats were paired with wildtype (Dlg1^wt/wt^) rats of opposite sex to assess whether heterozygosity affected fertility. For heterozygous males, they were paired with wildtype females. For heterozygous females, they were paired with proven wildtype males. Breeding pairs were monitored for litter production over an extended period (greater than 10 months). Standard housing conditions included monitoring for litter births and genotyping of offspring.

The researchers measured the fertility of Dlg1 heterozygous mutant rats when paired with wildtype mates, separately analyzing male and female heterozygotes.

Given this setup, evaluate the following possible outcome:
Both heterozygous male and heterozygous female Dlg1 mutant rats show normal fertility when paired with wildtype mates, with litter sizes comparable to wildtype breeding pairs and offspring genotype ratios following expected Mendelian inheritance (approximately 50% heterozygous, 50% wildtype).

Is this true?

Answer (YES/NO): NO